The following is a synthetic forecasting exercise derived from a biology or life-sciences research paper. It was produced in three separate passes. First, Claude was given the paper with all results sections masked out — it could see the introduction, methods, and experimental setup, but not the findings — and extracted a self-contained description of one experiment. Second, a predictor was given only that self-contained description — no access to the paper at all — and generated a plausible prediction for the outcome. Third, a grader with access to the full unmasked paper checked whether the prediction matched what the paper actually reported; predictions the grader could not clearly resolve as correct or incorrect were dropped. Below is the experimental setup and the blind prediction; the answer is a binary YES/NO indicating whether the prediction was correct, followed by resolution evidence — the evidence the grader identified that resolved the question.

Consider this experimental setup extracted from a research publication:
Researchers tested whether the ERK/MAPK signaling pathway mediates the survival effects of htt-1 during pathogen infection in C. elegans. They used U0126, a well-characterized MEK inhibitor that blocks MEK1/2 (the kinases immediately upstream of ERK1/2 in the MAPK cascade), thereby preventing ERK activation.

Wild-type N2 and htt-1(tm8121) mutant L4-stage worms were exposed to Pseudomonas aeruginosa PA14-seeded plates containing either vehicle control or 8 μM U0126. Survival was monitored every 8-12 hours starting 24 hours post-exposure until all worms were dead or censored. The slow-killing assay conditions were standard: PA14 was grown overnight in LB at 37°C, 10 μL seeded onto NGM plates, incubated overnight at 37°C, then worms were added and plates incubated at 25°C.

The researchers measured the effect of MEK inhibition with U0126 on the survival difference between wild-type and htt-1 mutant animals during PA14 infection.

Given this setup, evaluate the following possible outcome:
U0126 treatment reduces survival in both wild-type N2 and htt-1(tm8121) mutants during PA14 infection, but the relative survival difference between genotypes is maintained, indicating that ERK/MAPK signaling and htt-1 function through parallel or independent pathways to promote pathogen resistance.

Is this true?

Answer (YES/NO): NO